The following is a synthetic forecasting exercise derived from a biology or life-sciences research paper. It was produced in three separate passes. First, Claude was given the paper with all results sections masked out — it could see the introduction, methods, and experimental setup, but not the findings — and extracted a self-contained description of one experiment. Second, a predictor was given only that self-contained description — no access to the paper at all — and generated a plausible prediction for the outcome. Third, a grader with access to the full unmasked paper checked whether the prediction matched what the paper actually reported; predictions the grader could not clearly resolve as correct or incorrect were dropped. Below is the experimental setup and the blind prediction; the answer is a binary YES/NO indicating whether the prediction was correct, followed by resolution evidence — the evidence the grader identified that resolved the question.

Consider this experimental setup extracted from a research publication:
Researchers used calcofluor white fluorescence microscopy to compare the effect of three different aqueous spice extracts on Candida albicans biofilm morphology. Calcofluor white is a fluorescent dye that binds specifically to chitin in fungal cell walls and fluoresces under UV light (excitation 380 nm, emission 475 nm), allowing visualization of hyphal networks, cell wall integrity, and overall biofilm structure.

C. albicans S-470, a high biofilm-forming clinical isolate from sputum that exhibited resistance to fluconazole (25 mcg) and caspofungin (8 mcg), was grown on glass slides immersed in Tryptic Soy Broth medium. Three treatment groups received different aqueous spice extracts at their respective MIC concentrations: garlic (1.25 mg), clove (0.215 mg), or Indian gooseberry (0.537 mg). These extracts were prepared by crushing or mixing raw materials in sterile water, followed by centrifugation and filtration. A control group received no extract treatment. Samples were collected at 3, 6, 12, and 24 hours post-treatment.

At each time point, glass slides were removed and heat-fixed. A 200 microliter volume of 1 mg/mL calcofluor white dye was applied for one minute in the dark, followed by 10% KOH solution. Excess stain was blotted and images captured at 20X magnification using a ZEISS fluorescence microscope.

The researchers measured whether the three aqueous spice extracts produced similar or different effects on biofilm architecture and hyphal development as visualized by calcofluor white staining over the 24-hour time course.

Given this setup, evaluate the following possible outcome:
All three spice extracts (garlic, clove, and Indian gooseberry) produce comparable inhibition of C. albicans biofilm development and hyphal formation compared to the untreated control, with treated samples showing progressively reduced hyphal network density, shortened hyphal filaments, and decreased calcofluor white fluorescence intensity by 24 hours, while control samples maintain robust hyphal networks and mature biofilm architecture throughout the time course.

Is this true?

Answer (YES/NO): NO